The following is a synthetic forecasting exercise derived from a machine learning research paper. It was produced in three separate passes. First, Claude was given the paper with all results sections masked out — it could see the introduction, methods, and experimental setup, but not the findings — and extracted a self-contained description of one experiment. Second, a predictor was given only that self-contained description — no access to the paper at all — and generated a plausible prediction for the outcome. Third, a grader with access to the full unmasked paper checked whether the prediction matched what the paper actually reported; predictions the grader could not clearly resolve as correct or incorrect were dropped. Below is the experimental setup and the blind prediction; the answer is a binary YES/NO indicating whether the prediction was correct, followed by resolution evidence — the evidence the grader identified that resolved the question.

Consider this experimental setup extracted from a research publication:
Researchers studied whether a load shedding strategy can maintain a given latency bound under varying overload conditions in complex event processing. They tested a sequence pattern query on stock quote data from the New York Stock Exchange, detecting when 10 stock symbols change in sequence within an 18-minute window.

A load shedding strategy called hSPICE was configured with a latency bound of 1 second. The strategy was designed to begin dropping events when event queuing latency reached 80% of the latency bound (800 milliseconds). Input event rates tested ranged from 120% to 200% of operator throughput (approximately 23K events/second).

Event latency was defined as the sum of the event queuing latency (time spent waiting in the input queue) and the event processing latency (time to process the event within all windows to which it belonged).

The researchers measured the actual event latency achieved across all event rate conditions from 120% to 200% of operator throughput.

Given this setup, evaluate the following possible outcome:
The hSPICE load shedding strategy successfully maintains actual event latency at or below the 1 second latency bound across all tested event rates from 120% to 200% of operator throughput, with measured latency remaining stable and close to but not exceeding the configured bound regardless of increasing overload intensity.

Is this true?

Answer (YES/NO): YES